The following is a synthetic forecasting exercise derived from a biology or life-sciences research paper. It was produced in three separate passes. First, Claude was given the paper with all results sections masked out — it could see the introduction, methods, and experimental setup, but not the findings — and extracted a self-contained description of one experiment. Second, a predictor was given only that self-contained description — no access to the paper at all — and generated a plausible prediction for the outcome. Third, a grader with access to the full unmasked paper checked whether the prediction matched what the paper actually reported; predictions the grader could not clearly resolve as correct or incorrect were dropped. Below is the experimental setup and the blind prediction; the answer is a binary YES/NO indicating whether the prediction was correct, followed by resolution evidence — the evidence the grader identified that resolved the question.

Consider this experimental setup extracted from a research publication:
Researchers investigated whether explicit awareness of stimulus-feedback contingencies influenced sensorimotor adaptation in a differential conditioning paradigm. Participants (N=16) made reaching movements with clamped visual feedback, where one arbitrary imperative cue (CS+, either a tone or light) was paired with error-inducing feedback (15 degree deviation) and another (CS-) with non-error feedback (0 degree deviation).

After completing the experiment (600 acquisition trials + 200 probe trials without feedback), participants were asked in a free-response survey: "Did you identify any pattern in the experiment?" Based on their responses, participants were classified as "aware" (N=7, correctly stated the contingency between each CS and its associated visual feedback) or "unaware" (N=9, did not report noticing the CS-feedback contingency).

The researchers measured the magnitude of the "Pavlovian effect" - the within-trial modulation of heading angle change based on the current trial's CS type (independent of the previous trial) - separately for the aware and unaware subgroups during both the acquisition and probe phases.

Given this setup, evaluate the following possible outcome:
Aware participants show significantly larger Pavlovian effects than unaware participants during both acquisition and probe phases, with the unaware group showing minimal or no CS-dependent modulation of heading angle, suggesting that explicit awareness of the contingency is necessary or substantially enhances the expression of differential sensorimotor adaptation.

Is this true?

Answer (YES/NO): NO